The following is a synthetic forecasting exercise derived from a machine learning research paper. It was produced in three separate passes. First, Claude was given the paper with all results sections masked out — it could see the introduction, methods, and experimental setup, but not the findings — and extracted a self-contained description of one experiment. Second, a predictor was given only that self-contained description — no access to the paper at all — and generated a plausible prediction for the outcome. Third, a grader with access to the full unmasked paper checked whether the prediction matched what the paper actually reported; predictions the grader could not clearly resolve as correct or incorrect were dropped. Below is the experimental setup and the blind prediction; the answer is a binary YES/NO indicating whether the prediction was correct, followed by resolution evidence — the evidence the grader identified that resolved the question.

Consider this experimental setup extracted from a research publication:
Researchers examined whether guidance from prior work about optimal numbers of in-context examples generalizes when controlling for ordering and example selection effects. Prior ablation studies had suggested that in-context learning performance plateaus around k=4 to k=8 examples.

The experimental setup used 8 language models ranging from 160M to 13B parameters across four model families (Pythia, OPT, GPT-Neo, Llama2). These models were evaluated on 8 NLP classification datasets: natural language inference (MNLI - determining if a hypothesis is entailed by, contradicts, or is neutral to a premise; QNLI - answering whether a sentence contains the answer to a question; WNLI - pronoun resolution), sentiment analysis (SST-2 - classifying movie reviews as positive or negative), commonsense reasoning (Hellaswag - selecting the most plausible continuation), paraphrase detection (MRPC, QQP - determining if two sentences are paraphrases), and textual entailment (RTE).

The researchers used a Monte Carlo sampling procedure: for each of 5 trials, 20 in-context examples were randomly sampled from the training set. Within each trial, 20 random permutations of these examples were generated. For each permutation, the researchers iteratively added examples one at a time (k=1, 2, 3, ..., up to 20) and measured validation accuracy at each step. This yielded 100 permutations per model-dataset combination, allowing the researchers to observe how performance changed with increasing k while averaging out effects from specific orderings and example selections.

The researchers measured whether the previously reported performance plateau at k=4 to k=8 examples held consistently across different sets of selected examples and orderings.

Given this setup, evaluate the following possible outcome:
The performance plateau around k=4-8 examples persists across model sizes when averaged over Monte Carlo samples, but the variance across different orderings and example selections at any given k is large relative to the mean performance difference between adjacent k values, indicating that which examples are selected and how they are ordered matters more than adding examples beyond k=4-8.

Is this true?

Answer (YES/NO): YES